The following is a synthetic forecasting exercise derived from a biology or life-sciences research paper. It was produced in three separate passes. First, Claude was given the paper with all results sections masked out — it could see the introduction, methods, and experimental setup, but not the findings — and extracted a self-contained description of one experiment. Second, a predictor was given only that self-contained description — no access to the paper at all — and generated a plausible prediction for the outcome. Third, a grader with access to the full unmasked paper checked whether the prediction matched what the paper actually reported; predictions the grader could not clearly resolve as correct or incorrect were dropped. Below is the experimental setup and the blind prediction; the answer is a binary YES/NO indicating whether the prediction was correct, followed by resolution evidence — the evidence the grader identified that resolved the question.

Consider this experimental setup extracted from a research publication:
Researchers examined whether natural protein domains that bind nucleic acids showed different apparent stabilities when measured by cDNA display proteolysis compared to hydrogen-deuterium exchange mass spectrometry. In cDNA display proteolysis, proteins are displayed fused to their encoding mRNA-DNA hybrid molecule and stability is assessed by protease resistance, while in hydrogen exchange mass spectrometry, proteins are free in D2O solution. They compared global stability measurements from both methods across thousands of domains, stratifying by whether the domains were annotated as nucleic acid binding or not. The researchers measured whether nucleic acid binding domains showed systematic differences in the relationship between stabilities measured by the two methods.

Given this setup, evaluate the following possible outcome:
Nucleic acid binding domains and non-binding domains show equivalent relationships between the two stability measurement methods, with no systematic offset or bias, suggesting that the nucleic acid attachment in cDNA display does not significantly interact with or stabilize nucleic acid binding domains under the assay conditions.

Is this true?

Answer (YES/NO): NO